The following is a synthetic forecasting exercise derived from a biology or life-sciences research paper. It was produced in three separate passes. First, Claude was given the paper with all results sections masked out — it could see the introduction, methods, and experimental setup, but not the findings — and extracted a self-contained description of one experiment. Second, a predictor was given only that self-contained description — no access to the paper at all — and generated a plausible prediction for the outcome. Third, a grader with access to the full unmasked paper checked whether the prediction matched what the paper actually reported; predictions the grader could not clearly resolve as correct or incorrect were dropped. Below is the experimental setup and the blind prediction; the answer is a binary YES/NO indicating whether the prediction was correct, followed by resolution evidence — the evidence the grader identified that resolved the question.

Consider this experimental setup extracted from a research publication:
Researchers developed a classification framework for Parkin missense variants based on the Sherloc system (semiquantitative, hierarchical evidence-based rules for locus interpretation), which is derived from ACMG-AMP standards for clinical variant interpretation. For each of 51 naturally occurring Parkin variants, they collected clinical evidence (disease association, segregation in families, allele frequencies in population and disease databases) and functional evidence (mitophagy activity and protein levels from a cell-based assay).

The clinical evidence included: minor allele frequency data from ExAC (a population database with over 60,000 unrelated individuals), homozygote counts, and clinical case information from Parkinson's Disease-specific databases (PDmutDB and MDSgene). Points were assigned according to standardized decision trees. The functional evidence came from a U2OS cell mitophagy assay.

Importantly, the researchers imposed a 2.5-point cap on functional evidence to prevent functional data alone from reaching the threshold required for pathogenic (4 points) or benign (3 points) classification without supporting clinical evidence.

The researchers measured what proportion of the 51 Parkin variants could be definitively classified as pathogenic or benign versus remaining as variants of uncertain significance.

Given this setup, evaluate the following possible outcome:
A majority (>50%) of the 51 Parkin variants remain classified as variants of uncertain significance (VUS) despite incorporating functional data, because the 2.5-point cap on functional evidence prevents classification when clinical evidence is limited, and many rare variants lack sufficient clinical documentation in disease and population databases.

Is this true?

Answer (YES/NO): NO